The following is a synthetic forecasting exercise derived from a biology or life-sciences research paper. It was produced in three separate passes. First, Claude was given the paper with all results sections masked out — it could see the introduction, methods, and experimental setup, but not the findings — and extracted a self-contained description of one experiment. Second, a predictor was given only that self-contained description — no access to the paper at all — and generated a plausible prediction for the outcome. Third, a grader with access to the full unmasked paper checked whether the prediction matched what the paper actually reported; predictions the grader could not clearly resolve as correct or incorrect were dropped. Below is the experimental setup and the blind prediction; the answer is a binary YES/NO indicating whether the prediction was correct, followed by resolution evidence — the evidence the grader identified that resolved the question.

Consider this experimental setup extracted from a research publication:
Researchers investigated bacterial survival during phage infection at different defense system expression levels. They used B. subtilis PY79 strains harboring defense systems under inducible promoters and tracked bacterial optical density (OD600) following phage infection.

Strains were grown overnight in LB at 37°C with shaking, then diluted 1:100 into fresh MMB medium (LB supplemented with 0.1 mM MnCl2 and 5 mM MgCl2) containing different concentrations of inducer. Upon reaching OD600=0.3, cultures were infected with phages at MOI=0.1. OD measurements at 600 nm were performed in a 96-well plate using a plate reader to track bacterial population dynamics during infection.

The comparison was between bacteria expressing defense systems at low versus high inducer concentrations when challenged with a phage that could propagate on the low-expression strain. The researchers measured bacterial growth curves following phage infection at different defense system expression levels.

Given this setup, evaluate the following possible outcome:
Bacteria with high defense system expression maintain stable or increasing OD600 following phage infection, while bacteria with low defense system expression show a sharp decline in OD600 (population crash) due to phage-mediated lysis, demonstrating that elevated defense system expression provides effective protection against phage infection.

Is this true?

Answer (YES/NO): YES